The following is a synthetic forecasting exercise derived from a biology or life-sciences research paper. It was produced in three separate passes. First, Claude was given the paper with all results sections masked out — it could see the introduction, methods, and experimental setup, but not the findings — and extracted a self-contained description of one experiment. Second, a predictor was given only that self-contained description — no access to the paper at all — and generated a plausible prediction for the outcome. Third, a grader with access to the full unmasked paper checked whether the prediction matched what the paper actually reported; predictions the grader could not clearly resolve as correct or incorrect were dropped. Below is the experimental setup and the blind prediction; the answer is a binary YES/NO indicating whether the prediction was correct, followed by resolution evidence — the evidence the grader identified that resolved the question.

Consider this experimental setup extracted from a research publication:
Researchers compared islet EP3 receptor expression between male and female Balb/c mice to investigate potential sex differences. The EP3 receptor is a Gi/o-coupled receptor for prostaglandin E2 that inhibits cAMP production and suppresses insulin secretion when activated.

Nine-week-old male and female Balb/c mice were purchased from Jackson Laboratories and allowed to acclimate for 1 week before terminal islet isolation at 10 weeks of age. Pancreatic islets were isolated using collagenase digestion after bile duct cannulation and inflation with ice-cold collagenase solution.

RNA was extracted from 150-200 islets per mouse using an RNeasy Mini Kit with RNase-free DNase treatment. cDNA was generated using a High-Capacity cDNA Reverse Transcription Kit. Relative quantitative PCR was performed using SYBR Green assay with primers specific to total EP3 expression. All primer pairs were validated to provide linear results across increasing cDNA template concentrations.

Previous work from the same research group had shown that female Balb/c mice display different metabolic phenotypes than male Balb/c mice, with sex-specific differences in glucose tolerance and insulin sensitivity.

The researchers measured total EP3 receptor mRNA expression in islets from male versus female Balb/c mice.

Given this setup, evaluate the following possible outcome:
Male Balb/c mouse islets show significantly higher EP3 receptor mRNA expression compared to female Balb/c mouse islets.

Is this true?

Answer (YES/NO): NO